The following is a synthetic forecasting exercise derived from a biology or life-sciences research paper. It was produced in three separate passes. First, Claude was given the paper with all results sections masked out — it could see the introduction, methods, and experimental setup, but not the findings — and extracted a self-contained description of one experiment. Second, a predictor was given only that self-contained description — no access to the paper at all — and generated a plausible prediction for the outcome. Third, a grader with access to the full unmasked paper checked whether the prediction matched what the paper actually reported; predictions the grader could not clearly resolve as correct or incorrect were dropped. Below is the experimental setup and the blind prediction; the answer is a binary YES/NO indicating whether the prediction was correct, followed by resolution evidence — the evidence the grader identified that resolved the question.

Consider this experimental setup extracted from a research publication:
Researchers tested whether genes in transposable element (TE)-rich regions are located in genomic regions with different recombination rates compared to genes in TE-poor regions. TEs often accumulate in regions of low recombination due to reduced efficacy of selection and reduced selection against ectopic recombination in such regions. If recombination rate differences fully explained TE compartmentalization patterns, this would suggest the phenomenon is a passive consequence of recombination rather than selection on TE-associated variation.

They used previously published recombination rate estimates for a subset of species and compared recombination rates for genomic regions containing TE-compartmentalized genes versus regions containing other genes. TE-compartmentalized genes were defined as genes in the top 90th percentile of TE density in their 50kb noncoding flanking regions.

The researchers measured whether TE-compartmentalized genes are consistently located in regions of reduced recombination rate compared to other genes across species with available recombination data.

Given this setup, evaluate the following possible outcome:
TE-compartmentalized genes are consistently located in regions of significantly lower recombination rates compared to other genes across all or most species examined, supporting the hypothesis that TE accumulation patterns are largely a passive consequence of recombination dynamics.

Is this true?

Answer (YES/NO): NO